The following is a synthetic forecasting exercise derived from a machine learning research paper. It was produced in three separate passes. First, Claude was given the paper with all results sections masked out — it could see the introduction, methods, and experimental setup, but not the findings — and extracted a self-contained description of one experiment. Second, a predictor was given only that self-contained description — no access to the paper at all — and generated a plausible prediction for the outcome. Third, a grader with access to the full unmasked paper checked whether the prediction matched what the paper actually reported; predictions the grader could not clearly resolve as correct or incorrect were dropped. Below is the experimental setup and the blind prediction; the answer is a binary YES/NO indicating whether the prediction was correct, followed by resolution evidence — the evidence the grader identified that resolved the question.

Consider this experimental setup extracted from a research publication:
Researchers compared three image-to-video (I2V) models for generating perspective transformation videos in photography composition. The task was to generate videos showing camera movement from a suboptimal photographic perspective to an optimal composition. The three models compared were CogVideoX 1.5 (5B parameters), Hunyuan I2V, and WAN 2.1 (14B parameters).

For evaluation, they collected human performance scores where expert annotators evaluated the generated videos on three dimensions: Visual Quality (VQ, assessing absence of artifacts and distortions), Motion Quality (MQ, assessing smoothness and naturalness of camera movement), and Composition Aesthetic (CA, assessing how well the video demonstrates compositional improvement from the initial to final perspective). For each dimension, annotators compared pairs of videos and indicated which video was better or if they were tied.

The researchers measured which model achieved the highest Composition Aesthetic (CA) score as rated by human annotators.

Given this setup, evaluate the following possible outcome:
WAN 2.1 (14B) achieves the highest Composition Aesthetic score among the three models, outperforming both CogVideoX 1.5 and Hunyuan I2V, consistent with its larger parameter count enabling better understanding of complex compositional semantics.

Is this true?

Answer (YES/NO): NO